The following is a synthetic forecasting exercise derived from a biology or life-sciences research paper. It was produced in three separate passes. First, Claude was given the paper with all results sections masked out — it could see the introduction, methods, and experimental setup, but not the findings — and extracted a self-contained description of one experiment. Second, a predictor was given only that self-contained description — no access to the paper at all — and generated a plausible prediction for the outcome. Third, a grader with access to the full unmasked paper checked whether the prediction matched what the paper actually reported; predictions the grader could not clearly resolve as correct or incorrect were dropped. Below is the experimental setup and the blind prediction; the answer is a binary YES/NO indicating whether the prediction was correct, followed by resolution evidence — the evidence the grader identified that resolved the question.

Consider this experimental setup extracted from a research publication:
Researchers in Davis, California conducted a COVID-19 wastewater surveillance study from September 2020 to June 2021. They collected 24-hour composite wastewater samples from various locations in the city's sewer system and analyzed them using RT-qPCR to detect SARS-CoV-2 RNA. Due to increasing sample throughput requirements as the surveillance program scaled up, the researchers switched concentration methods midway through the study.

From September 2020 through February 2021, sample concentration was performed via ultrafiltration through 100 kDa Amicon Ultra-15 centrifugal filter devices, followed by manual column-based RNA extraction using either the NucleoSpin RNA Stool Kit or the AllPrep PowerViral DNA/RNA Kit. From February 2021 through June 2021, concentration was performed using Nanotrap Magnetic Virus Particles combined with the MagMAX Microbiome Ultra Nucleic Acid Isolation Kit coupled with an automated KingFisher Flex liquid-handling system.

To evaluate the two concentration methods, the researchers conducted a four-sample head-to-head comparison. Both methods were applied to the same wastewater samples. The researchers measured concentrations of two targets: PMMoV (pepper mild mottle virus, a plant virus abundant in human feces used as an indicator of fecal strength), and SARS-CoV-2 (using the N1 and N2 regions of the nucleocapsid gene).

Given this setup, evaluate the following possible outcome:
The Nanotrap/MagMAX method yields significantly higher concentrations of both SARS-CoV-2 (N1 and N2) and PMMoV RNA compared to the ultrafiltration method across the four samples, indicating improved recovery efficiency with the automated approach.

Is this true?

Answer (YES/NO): NO